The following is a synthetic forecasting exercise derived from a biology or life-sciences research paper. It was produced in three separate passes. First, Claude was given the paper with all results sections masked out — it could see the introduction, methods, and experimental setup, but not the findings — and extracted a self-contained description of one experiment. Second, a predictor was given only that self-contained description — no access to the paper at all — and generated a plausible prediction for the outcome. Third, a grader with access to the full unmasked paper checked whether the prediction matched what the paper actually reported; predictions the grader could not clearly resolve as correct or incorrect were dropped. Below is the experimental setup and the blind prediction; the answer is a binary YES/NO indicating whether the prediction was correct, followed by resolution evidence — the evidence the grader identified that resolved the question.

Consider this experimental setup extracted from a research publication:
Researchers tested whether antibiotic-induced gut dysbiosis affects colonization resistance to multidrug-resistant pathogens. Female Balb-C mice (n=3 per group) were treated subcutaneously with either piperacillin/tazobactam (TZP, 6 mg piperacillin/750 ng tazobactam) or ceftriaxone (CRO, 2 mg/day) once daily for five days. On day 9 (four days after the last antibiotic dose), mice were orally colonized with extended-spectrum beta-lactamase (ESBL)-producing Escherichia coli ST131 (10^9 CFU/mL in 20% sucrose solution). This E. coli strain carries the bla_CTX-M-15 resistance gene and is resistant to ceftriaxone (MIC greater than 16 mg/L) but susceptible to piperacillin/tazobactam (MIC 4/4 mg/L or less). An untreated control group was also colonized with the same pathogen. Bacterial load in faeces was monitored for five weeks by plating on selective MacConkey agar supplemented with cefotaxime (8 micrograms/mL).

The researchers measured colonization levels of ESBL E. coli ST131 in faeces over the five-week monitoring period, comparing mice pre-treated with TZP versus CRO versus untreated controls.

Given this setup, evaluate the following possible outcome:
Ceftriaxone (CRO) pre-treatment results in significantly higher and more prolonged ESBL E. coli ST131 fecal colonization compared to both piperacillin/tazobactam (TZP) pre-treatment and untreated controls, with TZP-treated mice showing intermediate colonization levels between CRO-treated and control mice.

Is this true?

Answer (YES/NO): NO